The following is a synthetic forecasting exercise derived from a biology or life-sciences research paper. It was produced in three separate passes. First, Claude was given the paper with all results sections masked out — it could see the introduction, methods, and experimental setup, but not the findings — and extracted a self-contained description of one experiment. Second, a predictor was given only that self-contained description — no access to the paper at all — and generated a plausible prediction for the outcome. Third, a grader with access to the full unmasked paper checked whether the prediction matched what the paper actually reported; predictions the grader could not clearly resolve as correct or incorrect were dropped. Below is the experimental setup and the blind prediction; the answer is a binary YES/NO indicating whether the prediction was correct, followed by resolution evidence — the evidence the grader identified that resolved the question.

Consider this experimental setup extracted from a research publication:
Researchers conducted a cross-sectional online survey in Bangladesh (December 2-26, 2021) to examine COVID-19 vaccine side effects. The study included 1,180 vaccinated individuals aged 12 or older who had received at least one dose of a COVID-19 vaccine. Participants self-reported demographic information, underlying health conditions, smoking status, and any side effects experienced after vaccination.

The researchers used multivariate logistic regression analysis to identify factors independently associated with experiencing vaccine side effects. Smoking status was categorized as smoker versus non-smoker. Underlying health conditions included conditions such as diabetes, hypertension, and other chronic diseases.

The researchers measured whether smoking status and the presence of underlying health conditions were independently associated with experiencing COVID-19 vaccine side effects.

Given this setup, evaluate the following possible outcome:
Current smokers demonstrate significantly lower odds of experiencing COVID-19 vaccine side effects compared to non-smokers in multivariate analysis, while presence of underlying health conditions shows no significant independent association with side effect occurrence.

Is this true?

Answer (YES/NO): NO